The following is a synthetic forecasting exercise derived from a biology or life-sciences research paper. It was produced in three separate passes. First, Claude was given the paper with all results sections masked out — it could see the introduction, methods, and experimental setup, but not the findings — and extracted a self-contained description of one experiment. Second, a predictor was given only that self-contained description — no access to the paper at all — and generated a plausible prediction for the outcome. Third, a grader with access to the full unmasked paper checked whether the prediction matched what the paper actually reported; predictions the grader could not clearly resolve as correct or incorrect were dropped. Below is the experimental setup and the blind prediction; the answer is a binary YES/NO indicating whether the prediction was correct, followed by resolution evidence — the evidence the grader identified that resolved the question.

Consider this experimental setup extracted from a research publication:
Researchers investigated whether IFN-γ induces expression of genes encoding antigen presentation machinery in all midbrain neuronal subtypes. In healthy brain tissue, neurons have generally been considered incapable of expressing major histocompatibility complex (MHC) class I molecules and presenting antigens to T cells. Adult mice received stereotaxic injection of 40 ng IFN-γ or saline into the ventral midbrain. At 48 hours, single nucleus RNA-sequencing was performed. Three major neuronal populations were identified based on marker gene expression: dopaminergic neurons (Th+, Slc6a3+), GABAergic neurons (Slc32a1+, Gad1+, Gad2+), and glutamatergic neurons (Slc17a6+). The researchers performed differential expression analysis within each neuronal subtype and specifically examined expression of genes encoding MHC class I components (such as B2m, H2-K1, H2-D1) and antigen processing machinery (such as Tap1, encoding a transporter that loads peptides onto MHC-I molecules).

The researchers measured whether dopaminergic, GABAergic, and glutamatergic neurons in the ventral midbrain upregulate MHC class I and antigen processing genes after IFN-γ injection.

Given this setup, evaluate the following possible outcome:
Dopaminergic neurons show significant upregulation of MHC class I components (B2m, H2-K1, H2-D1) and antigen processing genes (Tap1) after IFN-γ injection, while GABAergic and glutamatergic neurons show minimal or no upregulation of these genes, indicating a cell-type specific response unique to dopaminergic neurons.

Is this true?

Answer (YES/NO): NO